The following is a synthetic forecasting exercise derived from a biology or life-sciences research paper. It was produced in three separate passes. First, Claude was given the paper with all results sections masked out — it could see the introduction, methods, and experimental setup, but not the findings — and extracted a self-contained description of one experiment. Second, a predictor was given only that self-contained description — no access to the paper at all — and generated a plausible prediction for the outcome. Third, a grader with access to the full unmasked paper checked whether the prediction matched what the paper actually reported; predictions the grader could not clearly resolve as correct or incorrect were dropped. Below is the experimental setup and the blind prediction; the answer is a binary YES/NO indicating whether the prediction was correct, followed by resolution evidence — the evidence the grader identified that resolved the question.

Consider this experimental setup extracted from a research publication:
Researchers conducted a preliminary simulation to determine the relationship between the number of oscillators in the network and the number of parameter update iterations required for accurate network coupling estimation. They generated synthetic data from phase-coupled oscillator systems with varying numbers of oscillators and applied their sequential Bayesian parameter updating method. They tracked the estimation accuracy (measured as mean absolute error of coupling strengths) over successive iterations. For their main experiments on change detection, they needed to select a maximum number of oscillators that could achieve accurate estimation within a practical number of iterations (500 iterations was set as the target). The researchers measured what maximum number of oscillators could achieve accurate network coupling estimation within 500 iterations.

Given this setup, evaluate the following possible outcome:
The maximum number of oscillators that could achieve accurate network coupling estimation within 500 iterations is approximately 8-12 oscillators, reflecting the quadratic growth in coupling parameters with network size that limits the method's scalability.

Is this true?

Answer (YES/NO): YES